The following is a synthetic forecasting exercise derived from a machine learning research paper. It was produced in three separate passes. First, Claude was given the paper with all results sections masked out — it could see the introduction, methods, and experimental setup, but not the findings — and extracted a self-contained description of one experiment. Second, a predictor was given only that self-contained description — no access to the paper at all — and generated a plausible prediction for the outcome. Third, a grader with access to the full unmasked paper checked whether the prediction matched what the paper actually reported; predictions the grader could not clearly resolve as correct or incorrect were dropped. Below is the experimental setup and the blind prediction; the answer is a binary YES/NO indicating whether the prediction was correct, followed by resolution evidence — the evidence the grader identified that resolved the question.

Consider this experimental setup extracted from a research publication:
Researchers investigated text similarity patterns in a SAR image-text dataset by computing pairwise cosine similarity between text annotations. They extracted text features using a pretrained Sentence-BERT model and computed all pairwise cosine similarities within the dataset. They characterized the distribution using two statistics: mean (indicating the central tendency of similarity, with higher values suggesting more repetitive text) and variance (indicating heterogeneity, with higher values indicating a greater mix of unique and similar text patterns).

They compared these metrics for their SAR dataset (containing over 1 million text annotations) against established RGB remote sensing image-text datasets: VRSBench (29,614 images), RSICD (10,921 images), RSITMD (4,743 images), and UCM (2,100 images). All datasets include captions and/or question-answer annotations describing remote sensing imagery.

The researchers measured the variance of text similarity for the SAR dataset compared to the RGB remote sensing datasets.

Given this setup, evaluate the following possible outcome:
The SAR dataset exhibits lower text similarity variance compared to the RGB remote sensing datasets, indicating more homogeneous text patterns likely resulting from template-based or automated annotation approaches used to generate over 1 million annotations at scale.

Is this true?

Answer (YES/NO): NO